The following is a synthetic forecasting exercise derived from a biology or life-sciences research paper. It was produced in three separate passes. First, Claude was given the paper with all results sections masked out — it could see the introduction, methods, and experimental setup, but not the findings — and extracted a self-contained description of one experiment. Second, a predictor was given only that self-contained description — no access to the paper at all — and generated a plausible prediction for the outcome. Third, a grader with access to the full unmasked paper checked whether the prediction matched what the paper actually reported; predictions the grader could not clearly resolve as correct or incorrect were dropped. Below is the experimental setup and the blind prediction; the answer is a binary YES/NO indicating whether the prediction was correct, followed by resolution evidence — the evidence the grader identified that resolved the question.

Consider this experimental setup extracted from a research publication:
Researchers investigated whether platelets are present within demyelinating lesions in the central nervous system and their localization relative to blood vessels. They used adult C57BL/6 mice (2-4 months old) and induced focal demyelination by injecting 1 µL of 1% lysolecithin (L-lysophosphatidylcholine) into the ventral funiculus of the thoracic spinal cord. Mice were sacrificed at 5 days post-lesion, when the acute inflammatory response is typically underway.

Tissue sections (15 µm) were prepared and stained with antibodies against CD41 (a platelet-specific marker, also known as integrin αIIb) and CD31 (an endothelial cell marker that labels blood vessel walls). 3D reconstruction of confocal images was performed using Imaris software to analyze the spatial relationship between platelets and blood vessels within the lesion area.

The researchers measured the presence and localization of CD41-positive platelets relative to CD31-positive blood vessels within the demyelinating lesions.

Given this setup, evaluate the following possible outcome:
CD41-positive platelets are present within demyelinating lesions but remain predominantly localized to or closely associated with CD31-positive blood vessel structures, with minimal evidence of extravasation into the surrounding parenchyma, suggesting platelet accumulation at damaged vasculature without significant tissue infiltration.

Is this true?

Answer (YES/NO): NO